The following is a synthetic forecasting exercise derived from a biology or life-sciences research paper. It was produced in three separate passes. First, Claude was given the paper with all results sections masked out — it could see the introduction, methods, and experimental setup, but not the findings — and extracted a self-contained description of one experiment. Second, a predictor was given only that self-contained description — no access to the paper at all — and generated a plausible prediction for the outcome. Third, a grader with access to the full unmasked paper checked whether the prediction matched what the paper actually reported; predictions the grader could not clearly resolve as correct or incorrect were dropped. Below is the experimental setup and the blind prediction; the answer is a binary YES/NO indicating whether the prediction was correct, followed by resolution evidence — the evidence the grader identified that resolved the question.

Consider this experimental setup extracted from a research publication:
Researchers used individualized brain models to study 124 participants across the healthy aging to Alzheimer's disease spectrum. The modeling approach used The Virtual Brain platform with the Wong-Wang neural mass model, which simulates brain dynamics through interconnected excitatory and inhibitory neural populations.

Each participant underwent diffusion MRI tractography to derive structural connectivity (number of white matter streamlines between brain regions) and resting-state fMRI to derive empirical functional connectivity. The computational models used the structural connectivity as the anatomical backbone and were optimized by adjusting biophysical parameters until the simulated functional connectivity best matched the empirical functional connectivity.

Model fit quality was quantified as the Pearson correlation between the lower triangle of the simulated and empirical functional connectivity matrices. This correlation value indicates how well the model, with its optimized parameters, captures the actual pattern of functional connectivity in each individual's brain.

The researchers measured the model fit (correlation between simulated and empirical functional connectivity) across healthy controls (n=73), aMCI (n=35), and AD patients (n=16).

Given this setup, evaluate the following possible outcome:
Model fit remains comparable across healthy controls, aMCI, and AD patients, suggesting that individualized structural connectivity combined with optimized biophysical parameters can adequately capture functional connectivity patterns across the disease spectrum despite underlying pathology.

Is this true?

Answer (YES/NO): YES